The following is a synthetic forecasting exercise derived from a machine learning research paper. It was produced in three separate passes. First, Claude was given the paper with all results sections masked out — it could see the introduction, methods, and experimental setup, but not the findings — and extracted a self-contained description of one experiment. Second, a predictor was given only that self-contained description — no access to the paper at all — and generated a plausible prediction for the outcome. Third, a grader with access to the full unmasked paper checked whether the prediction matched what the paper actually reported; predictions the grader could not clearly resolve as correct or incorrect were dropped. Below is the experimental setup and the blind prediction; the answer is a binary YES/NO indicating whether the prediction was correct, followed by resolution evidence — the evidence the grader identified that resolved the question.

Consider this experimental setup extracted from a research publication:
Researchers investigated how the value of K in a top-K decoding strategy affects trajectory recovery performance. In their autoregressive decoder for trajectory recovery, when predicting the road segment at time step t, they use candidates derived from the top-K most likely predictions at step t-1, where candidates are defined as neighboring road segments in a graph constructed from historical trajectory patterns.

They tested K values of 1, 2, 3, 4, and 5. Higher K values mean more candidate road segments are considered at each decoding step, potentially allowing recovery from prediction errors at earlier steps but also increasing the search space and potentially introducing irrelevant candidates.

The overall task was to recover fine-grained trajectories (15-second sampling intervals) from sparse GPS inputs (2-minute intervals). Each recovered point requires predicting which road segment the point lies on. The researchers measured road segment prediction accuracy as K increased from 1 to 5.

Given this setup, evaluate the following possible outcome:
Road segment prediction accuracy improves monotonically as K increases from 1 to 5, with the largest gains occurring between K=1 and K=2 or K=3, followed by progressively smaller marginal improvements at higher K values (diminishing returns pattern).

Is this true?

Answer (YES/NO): NO